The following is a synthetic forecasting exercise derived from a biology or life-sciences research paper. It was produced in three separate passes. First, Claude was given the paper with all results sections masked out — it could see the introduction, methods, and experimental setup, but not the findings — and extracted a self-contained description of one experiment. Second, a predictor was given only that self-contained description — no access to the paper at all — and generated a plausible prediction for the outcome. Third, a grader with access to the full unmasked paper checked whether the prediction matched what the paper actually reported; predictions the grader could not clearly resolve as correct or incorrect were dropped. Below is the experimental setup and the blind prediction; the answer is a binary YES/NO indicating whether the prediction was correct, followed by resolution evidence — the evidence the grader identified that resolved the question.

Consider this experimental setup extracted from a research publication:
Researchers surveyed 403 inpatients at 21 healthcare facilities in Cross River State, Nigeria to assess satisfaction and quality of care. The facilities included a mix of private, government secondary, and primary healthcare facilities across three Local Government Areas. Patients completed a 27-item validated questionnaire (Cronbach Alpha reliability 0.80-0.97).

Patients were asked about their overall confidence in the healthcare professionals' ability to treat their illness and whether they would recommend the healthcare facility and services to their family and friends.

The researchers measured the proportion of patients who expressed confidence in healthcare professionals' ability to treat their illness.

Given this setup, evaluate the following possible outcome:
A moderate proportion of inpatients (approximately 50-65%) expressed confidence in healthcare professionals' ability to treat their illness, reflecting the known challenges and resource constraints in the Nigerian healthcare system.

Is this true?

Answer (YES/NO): NO